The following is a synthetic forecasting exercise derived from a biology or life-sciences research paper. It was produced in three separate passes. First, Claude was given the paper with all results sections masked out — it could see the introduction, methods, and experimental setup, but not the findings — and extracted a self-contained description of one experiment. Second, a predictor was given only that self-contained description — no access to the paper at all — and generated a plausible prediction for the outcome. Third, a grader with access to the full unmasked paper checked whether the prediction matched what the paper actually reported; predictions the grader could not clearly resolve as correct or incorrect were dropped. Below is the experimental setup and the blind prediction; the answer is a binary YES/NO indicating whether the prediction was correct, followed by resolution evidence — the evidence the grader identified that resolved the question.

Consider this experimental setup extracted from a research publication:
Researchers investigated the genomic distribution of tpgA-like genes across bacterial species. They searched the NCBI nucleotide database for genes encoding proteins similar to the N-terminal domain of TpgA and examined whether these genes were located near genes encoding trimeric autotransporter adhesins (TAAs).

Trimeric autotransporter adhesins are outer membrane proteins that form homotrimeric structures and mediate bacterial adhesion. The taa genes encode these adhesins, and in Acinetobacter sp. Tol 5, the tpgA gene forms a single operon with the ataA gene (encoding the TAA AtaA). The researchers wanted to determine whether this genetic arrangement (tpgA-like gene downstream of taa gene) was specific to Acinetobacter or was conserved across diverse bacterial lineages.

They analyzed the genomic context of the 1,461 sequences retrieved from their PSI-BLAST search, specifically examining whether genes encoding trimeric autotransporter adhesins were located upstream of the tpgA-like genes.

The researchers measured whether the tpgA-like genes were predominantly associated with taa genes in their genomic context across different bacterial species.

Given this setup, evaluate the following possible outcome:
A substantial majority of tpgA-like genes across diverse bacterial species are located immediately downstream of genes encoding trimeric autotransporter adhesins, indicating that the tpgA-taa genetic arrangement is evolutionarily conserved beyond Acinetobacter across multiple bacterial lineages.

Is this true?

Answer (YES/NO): YES